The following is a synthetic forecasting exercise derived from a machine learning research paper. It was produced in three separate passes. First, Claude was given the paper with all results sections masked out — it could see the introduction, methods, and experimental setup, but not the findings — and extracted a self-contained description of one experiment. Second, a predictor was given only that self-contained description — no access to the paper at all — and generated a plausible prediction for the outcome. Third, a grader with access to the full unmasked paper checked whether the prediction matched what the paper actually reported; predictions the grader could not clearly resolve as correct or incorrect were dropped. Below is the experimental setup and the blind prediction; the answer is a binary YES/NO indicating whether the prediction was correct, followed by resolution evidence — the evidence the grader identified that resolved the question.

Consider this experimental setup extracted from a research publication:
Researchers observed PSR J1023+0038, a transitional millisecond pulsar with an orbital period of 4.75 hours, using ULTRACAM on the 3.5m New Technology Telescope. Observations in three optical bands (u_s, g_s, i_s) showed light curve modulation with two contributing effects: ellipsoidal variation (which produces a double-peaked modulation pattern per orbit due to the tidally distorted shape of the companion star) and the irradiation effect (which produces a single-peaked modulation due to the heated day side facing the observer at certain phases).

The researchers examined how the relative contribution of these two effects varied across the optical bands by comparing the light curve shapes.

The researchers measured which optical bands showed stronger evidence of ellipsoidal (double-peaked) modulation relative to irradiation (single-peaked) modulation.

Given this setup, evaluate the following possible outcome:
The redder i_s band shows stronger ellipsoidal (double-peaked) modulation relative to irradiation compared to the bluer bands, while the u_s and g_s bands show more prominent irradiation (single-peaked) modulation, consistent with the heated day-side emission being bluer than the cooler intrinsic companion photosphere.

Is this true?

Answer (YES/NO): YES